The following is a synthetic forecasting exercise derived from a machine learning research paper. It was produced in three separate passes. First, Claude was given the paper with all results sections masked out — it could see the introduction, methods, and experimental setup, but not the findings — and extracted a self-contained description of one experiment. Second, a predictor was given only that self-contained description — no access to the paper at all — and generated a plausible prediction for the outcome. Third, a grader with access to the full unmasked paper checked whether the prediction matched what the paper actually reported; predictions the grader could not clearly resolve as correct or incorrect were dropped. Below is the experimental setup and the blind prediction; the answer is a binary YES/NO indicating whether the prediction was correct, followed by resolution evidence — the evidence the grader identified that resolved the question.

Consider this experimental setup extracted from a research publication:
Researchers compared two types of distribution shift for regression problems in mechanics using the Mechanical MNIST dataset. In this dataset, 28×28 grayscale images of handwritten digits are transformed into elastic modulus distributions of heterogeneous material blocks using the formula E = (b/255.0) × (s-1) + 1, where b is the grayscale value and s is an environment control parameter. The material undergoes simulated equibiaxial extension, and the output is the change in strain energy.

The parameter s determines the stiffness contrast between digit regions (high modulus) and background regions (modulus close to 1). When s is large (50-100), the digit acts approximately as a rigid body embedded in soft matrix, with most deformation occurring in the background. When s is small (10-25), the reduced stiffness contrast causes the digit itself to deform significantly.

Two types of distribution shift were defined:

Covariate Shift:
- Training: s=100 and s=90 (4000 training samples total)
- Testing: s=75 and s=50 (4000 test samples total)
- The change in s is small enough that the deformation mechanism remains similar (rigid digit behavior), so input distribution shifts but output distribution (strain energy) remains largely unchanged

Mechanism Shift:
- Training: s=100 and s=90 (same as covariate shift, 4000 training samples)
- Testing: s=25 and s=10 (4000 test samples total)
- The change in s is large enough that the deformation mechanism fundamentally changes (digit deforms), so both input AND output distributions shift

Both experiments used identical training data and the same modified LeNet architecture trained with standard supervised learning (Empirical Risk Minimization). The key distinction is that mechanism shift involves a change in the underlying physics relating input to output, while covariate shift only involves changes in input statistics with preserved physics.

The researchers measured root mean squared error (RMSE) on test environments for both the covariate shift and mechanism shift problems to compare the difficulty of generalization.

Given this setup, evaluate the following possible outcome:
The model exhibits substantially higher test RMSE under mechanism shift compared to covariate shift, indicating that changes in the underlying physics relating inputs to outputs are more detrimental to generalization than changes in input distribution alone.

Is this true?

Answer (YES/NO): NO